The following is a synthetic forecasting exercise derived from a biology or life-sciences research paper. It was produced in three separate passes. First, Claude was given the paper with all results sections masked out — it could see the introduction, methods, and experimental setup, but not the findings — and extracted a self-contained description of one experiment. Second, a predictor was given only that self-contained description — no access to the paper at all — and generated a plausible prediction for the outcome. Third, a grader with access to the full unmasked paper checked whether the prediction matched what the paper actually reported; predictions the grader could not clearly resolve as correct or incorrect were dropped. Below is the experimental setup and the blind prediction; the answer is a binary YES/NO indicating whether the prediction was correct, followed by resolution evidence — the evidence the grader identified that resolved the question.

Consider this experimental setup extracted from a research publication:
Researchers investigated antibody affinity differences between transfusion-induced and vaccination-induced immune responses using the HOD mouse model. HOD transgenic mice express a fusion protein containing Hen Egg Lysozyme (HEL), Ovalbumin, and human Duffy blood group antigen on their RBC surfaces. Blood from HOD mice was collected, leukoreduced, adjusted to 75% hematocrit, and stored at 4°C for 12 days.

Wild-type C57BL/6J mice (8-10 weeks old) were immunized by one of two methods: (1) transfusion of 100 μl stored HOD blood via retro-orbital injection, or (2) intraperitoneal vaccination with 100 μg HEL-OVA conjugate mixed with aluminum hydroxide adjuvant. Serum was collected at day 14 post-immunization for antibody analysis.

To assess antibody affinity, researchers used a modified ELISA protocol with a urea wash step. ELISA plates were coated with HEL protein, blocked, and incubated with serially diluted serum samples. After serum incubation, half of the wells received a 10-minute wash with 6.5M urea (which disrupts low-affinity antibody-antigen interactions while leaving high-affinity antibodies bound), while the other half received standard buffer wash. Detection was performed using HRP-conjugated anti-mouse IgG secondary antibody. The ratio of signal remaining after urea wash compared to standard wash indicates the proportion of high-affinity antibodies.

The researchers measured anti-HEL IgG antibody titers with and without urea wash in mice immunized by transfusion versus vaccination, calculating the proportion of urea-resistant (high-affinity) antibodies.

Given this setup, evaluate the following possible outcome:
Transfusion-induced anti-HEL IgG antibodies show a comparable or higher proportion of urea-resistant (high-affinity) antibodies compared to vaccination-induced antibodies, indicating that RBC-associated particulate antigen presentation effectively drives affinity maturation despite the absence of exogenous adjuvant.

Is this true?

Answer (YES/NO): NO